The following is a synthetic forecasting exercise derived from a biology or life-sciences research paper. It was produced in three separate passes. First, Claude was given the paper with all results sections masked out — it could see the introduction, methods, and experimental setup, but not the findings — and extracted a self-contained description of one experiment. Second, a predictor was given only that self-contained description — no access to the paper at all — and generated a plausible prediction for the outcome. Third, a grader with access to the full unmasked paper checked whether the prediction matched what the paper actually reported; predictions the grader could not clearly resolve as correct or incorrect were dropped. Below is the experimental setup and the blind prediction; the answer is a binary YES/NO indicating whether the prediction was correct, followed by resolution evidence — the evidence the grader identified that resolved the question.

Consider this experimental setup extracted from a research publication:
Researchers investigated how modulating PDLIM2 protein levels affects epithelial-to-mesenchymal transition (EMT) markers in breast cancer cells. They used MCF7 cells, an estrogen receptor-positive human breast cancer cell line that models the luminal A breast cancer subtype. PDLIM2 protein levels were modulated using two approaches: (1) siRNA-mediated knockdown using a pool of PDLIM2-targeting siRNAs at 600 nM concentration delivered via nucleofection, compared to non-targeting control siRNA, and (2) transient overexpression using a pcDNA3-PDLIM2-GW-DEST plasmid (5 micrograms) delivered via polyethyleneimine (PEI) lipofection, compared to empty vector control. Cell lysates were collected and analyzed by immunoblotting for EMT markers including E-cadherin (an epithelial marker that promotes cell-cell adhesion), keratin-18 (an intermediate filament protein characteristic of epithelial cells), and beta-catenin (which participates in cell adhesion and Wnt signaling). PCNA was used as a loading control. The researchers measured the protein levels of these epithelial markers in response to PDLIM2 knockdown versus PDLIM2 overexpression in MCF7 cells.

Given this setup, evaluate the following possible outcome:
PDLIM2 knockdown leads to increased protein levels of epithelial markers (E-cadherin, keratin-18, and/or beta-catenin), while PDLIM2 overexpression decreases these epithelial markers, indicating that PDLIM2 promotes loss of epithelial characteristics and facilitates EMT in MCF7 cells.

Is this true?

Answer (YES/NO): YES